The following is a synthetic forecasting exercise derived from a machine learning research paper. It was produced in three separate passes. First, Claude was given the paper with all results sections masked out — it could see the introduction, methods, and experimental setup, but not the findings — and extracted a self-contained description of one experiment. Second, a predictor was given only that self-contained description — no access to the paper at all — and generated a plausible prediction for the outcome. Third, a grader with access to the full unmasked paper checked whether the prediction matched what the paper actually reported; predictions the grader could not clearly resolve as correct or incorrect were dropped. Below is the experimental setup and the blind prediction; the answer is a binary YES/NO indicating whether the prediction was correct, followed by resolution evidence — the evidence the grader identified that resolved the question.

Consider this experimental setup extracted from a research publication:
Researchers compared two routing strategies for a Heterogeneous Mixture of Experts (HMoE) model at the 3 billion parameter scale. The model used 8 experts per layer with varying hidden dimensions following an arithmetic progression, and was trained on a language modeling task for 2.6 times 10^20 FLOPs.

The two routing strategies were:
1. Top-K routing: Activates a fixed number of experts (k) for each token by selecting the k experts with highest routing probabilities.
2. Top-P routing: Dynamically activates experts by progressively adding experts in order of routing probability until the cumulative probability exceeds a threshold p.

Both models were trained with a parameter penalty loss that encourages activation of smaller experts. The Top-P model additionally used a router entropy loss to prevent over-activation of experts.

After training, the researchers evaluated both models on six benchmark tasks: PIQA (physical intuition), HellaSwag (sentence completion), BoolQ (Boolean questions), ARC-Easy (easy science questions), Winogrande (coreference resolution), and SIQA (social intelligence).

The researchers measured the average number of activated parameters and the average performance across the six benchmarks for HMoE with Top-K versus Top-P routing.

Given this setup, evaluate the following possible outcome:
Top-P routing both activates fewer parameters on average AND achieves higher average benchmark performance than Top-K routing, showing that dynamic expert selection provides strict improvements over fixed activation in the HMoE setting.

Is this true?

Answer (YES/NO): YES